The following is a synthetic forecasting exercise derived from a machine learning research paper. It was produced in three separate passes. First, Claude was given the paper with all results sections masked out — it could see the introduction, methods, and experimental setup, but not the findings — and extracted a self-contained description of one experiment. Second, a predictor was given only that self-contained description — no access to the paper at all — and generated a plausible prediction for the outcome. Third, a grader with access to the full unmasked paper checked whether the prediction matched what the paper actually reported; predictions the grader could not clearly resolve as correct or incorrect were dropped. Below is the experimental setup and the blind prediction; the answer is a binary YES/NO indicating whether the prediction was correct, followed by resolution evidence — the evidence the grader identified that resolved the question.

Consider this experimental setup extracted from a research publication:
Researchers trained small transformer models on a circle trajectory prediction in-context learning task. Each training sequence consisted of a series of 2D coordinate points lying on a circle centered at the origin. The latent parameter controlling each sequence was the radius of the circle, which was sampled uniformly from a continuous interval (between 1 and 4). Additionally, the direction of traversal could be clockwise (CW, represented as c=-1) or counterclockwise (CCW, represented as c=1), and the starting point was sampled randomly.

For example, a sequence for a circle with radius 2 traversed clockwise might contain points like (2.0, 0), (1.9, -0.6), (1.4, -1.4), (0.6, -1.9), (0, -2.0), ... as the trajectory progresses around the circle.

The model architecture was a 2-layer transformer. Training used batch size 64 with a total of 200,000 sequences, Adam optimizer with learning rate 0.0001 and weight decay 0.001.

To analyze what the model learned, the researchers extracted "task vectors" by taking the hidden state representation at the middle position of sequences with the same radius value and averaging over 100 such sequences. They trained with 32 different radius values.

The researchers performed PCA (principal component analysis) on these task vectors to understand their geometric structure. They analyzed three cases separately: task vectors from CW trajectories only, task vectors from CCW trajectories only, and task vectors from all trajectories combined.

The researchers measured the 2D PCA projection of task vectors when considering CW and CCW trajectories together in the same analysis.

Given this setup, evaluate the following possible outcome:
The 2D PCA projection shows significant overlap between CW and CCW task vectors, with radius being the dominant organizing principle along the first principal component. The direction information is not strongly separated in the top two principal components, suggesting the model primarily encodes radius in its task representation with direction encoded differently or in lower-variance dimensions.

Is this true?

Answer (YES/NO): NO